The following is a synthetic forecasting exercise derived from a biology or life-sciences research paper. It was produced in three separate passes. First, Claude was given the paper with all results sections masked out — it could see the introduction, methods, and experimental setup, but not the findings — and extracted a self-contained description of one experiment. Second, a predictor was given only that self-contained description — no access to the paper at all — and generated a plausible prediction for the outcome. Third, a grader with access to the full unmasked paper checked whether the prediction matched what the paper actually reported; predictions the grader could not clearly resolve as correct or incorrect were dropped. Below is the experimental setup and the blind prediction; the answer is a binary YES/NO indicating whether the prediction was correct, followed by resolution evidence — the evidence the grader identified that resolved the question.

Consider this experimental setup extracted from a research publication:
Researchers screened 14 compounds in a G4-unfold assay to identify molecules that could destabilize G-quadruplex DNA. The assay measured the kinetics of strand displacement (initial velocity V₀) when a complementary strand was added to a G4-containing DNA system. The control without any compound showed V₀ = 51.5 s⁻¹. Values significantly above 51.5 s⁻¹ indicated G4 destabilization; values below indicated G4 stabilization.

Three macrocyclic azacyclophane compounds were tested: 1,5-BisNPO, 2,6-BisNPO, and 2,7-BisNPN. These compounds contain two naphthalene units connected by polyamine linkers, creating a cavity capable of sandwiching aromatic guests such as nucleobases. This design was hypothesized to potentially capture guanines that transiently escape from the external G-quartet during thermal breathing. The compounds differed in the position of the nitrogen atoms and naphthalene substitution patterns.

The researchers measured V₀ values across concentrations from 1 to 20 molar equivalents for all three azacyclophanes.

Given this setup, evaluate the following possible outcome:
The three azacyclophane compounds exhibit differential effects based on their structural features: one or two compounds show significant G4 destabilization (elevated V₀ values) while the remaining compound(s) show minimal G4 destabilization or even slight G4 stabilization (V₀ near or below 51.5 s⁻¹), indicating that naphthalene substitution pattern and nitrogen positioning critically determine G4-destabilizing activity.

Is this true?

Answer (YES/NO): NO